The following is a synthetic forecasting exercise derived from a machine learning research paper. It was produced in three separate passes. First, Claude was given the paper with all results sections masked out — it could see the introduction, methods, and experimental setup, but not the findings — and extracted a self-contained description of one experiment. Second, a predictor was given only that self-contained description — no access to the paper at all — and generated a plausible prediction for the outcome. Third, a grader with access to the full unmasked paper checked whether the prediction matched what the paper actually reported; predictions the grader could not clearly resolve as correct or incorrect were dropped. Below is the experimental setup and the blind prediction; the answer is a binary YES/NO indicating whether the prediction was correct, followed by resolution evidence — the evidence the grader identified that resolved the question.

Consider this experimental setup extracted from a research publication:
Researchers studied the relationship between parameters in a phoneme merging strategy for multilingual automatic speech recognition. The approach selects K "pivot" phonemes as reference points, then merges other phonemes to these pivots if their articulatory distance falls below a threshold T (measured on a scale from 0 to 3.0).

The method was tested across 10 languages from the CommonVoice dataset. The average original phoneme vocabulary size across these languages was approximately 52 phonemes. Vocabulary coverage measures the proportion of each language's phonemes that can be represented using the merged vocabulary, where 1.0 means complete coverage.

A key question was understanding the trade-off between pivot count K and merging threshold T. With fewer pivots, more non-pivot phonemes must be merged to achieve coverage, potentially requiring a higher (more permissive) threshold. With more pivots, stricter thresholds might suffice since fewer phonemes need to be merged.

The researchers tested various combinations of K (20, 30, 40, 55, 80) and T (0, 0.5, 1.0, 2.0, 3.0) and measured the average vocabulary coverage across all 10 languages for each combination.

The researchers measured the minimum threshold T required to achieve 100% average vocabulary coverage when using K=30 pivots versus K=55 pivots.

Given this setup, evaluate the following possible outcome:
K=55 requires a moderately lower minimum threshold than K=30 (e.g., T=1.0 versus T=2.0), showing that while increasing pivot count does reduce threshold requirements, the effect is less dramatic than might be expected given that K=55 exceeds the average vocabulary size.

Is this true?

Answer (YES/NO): NO